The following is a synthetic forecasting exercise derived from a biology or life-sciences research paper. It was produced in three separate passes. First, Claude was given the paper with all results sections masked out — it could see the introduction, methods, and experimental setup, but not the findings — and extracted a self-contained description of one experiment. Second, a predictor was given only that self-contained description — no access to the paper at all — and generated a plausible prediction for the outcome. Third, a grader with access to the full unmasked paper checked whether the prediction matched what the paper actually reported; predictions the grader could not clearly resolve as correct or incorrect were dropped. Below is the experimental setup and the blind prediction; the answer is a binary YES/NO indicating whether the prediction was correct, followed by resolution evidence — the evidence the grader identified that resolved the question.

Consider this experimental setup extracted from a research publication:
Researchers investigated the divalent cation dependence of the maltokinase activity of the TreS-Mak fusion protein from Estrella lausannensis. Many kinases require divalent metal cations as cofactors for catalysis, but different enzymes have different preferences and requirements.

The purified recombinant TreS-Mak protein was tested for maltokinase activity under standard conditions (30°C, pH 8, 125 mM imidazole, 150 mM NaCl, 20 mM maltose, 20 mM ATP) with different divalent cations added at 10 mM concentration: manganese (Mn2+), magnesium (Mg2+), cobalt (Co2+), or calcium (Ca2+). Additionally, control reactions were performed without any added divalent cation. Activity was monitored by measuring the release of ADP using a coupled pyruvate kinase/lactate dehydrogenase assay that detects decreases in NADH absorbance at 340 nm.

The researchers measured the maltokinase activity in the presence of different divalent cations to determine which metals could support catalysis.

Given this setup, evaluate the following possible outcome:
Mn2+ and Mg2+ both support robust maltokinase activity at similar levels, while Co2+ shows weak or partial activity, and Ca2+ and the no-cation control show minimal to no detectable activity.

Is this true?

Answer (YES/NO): NO